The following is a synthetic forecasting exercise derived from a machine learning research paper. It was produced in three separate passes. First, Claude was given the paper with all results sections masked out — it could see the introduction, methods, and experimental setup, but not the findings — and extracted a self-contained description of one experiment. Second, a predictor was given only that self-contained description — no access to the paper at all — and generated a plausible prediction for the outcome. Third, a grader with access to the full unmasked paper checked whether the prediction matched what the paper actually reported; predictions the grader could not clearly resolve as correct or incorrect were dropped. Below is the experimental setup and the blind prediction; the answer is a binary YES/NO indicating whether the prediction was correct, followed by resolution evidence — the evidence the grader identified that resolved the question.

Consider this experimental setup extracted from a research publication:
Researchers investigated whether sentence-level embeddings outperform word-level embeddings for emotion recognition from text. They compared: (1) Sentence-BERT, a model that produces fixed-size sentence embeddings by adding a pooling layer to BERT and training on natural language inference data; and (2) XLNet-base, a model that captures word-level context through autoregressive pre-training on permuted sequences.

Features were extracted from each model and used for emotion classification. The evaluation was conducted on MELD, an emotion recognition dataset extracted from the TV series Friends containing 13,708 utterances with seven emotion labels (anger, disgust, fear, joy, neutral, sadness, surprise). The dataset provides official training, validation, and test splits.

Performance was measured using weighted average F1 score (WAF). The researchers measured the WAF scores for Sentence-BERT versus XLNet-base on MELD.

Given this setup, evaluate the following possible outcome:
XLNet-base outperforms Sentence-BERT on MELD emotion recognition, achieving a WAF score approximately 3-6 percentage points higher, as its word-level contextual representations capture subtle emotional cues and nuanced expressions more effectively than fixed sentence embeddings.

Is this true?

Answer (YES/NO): NO